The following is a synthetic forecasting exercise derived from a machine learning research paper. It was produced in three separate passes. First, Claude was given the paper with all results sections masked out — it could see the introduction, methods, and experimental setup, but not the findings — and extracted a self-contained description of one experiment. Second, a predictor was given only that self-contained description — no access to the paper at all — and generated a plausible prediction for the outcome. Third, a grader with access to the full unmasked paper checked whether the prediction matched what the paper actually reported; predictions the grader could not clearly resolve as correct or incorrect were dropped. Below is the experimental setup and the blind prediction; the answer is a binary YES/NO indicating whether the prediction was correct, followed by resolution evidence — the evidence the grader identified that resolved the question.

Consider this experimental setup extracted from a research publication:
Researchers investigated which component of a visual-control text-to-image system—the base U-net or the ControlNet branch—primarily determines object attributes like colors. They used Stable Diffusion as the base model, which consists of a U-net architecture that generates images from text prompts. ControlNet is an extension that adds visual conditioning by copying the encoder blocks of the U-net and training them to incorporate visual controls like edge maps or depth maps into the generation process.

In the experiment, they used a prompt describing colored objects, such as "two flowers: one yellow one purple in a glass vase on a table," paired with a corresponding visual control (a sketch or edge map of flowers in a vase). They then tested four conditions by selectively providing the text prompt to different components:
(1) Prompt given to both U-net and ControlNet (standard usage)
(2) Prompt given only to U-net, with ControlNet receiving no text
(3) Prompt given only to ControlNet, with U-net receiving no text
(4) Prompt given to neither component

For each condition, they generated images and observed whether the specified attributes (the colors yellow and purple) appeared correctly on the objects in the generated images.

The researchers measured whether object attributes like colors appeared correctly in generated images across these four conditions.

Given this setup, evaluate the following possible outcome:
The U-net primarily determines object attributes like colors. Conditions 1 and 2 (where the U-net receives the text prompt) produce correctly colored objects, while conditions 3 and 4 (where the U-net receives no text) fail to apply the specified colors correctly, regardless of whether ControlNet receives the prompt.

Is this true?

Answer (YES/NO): YES